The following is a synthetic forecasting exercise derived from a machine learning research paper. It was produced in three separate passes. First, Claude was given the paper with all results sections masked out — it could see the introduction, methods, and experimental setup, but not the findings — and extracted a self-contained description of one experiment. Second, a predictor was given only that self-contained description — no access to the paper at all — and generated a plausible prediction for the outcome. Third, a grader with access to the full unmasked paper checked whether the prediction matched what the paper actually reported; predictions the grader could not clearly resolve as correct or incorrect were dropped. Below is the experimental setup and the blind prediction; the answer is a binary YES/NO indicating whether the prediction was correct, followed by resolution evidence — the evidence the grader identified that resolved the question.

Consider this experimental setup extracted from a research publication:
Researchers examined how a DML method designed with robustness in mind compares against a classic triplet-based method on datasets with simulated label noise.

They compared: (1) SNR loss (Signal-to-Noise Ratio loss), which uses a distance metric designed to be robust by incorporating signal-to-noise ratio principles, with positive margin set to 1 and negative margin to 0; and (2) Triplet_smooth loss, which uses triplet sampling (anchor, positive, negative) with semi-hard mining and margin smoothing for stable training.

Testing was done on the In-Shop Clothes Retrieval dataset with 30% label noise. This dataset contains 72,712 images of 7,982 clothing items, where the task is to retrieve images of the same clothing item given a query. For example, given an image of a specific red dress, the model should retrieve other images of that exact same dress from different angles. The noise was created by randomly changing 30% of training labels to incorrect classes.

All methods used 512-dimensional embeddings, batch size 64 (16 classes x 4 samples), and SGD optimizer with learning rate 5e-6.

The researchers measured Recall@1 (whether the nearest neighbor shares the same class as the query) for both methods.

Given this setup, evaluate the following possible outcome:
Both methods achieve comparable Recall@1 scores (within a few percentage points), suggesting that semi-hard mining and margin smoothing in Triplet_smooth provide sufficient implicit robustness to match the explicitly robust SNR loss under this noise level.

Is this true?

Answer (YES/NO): NO